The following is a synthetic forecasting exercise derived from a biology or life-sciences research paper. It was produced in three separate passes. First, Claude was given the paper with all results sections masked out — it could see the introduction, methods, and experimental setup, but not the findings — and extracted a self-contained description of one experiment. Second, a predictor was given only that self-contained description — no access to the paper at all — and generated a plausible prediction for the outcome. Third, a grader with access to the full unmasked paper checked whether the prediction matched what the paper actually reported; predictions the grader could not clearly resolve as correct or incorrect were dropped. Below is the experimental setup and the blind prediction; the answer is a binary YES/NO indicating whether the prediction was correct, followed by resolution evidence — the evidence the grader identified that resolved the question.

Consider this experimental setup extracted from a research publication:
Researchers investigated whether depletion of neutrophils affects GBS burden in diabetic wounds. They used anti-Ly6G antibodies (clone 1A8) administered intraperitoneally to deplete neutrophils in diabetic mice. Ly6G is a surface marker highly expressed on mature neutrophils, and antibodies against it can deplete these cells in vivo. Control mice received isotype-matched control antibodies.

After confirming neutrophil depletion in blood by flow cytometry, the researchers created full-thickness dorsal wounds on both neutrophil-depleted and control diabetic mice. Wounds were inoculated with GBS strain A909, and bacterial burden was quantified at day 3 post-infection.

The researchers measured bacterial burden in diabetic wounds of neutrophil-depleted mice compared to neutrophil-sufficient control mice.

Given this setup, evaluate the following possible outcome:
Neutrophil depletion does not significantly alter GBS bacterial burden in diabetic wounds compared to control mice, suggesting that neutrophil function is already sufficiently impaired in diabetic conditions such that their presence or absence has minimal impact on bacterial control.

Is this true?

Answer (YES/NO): NO